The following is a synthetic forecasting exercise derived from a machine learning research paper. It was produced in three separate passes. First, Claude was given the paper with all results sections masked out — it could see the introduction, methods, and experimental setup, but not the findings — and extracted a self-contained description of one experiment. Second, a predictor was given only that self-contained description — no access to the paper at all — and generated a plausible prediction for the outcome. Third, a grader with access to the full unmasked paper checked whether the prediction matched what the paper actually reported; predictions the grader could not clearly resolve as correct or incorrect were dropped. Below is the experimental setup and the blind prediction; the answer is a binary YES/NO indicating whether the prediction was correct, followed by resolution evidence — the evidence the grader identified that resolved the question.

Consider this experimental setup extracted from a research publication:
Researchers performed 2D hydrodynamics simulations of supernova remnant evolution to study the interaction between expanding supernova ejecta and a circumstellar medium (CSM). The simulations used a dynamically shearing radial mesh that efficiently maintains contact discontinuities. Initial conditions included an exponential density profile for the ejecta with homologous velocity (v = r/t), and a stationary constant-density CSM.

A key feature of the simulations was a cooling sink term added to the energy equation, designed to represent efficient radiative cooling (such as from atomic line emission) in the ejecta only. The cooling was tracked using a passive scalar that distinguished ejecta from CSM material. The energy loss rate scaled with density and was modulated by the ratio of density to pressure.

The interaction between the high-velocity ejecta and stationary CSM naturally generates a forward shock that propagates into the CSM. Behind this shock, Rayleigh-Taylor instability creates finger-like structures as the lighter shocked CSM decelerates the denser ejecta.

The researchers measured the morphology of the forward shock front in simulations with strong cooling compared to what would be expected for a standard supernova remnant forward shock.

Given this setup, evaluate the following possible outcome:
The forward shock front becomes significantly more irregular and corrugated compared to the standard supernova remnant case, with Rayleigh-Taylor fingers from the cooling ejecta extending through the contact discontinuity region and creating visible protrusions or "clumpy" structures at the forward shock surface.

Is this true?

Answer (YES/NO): NO